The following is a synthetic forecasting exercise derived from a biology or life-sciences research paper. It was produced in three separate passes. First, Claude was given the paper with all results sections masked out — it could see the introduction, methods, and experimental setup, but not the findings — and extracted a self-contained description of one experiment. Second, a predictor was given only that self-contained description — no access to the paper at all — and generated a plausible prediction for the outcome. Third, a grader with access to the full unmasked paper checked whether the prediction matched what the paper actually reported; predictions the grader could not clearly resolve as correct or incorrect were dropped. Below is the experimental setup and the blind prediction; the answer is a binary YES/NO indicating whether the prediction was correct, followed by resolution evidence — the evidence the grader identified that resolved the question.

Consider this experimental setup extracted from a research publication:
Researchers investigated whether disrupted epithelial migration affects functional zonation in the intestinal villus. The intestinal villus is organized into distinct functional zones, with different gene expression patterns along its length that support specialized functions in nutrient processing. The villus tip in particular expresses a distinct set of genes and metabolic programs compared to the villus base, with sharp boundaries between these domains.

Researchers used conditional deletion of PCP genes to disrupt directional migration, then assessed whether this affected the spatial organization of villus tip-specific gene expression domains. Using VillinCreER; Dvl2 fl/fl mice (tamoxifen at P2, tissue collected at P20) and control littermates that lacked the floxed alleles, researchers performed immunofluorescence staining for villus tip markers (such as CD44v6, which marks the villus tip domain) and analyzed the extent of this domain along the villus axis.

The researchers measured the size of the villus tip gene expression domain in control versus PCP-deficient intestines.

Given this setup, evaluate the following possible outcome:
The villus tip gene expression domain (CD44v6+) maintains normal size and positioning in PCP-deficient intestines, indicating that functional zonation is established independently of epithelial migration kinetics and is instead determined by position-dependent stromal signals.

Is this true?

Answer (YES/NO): NO